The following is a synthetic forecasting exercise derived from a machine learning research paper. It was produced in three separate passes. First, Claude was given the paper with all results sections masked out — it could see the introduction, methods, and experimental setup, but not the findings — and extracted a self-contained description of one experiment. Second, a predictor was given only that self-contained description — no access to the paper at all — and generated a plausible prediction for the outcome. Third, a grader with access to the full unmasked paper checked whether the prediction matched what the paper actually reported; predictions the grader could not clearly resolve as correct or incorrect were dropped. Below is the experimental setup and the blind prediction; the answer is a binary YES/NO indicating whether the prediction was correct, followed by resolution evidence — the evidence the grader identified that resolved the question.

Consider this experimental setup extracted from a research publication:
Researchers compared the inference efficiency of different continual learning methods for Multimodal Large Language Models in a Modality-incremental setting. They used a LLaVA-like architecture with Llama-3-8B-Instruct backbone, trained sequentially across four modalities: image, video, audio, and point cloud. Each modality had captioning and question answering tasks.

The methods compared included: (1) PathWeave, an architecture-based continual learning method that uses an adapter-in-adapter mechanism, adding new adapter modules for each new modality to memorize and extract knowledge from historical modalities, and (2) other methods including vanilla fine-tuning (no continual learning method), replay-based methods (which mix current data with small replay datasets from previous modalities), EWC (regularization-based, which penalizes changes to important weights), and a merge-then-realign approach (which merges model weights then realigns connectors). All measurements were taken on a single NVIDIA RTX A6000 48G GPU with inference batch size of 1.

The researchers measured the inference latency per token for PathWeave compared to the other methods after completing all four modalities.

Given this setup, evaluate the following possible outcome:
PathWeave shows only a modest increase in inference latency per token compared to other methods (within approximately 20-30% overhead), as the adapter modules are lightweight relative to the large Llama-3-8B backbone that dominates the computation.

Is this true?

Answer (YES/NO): NO